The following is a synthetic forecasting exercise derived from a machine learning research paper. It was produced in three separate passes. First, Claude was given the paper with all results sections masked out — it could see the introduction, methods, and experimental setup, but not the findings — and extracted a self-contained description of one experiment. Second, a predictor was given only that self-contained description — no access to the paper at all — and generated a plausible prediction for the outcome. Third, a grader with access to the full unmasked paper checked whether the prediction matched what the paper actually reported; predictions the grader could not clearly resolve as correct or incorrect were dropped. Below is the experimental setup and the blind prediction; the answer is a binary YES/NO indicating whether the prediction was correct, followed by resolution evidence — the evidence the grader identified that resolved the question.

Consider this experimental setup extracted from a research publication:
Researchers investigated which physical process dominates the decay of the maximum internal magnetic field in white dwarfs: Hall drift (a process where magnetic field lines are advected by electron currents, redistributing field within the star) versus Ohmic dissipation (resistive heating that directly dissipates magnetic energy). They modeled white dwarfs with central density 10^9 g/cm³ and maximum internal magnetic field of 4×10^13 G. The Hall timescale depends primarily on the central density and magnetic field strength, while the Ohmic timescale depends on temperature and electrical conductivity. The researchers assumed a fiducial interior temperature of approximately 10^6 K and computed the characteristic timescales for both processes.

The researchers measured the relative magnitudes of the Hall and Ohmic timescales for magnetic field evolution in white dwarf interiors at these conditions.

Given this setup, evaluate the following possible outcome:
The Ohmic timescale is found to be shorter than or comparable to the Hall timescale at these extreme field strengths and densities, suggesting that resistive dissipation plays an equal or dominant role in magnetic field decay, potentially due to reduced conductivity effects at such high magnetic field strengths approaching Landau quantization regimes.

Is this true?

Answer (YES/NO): NO